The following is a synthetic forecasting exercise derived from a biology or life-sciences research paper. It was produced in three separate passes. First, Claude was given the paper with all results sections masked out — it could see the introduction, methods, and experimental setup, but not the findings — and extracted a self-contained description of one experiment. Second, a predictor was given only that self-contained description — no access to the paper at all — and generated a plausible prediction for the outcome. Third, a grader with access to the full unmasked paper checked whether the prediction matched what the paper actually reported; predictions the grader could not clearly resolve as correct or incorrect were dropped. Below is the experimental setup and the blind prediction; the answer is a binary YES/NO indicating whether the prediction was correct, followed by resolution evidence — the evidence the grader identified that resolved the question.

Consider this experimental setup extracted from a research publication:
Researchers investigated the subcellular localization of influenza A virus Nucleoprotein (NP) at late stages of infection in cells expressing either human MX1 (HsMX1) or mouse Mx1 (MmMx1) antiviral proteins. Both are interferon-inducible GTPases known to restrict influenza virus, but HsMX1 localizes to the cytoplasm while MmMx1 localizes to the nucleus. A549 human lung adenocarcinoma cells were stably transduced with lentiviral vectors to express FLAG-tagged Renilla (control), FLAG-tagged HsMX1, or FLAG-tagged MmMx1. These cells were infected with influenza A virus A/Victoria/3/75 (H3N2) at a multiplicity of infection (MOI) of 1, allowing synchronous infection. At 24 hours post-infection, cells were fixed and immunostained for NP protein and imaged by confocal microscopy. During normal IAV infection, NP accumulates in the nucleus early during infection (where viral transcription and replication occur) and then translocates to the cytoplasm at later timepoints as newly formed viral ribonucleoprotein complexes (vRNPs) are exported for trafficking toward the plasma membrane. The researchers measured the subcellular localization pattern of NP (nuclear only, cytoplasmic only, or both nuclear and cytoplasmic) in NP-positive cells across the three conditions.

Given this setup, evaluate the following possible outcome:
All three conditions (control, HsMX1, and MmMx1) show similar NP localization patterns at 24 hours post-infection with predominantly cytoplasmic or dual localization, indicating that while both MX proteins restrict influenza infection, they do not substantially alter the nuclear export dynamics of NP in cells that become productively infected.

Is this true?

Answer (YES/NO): NO